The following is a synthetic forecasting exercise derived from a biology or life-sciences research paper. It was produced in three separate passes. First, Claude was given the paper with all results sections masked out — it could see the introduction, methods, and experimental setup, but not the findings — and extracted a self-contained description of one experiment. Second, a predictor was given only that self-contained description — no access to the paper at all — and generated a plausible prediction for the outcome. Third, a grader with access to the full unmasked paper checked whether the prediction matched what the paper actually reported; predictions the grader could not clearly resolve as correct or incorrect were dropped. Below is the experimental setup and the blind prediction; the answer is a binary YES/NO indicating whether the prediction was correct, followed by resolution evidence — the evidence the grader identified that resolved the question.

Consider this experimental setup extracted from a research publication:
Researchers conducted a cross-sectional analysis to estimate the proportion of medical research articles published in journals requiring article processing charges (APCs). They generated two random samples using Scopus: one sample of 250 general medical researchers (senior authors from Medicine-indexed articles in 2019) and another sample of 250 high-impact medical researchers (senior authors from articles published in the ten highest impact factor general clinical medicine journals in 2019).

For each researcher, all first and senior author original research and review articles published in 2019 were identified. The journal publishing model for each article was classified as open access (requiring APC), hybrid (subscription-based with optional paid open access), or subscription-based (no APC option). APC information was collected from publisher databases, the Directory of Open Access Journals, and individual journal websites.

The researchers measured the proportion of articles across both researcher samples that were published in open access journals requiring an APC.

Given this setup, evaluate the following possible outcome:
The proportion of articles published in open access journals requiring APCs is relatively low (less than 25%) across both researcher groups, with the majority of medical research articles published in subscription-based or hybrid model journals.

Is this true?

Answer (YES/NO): NO